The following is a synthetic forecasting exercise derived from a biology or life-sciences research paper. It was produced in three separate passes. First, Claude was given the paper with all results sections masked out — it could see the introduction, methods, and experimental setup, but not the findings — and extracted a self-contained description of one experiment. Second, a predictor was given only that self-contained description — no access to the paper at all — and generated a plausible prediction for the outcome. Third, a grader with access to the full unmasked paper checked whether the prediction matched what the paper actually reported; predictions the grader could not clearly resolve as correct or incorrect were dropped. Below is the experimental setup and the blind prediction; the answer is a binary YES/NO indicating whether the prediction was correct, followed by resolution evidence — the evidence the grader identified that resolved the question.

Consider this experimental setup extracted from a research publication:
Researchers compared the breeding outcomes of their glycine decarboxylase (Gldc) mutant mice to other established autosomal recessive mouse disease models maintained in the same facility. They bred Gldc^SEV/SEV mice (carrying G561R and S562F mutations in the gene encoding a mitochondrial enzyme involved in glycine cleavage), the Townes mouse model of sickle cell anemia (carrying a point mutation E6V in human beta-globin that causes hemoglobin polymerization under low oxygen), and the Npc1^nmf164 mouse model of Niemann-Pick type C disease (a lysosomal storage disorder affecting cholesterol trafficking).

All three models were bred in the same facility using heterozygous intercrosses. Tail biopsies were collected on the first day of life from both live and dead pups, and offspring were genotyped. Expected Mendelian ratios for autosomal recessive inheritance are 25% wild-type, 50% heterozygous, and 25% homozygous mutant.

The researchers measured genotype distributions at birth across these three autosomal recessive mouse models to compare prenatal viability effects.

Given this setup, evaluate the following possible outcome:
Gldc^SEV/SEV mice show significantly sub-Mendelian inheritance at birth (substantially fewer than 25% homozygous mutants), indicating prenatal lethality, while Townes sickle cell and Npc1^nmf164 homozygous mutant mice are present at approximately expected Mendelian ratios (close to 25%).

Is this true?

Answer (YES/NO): YES